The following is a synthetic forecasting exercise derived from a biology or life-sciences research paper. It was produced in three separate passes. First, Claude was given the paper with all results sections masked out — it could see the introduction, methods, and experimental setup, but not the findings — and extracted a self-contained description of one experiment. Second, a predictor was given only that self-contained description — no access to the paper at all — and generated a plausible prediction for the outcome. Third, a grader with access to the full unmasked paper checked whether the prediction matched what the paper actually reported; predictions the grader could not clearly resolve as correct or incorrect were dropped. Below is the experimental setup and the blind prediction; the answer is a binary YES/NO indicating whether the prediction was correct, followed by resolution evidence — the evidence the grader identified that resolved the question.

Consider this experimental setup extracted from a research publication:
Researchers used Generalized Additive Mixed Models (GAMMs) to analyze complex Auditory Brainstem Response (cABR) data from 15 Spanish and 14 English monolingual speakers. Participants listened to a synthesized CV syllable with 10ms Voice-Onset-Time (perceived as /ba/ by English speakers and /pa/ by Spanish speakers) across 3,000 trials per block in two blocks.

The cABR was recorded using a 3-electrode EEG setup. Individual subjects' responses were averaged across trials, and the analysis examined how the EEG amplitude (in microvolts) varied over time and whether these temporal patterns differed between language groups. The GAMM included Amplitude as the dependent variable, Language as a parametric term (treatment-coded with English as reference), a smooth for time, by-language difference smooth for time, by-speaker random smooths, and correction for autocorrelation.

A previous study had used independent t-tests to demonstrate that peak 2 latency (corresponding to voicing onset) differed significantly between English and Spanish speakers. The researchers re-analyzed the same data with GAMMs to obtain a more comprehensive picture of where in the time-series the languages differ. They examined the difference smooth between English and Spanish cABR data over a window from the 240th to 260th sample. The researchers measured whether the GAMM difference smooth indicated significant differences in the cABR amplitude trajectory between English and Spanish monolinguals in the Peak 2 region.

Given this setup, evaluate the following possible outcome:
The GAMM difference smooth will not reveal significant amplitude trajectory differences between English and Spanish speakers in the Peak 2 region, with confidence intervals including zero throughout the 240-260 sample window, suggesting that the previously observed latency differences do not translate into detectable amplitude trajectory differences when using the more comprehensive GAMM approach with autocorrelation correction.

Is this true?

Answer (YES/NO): NO